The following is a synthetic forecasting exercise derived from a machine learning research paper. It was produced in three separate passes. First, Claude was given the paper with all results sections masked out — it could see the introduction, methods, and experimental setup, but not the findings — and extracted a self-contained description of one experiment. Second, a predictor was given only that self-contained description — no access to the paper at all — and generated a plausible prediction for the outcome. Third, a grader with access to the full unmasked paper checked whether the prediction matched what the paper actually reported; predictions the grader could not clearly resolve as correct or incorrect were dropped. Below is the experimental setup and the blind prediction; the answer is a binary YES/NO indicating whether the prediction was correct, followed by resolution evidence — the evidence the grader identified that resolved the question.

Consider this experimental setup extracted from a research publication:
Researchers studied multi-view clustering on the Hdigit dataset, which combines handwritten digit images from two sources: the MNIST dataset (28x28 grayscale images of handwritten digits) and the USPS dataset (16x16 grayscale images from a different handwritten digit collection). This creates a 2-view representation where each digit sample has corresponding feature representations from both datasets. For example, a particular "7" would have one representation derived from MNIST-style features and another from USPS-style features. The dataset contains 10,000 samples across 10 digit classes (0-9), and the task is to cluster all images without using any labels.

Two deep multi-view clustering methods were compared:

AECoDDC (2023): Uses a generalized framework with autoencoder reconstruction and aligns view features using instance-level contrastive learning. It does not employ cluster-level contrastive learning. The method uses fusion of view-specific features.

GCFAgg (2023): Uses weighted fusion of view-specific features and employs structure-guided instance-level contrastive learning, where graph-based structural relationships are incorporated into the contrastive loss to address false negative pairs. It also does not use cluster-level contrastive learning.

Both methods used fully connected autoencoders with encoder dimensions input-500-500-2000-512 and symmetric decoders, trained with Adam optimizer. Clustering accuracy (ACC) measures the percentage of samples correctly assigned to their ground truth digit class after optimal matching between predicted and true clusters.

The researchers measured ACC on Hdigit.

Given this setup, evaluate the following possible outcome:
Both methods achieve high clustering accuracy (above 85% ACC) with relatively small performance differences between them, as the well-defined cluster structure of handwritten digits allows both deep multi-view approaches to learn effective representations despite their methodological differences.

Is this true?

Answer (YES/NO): YES